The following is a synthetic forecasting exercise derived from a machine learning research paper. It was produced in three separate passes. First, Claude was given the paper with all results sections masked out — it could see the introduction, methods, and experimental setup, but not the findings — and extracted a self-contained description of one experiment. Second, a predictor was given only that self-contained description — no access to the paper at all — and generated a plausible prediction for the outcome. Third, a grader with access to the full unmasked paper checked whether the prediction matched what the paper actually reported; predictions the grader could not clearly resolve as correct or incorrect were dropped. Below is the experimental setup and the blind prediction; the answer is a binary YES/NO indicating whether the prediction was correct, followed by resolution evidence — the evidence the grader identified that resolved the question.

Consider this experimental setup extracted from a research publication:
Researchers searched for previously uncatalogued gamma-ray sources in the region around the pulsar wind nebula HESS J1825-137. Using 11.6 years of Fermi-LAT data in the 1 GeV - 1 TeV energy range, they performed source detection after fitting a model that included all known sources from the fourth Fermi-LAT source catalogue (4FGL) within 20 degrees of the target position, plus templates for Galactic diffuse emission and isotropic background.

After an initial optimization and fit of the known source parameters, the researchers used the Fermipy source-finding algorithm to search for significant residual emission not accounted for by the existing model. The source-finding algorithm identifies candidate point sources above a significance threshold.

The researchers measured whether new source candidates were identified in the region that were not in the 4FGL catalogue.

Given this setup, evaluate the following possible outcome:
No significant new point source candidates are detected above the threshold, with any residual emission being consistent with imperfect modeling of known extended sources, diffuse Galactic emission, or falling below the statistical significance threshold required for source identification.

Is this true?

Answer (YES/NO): NO